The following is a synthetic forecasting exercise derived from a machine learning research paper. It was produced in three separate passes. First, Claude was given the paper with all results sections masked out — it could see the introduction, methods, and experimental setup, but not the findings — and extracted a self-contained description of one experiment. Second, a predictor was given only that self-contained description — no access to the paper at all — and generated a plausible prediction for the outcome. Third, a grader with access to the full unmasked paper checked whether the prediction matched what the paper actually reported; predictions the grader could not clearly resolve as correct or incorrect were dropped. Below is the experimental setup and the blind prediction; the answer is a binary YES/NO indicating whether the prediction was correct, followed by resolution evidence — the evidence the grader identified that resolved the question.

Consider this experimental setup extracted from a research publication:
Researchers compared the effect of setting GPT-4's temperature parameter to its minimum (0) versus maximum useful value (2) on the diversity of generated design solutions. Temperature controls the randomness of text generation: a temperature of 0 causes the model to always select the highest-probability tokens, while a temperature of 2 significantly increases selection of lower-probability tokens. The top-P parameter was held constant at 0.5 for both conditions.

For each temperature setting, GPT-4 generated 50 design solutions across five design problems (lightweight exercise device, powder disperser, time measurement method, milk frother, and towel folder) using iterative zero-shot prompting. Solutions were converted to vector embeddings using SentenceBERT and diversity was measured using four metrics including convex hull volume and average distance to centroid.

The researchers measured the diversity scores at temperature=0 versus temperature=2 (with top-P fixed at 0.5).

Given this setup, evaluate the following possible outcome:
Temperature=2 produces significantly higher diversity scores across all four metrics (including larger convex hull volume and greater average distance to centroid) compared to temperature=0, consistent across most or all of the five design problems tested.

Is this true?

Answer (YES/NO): NO